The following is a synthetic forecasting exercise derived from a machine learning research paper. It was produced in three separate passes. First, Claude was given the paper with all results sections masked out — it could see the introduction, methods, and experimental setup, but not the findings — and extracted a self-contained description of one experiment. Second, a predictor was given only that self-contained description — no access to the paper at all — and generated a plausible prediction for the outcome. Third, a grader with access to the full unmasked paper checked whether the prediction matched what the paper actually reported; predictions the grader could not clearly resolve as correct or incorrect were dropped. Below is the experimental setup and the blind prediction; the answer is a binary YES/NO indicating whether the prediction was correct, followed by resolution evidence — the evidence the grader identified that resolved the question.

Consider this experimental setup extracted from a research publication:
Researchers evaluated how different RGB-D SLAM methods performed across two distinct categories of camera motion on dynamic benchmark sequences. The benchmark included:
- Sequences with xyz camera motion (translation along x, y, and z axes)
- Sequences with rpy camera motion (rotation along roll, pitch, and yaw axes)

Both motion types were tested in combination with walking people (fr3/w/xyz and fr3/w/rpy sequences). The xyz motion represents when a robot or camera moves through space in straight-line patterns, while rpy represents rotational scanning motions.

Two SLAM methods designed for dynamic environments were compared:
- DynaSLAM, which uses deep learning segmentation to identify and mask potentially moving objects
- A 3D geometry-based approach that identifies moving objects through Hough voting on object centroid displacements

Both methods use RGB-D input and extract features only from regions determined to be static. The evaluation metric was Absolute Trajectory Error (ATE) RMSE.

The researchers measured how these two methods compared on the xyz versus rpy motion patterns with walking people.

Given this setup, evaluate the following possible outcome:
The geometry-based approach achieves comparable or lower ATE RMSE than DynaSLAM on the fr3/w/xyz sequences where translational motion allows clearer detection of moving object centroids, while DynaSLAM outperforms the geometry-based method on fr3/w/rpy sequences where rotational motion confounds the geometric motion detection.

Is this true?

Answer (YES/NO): YES